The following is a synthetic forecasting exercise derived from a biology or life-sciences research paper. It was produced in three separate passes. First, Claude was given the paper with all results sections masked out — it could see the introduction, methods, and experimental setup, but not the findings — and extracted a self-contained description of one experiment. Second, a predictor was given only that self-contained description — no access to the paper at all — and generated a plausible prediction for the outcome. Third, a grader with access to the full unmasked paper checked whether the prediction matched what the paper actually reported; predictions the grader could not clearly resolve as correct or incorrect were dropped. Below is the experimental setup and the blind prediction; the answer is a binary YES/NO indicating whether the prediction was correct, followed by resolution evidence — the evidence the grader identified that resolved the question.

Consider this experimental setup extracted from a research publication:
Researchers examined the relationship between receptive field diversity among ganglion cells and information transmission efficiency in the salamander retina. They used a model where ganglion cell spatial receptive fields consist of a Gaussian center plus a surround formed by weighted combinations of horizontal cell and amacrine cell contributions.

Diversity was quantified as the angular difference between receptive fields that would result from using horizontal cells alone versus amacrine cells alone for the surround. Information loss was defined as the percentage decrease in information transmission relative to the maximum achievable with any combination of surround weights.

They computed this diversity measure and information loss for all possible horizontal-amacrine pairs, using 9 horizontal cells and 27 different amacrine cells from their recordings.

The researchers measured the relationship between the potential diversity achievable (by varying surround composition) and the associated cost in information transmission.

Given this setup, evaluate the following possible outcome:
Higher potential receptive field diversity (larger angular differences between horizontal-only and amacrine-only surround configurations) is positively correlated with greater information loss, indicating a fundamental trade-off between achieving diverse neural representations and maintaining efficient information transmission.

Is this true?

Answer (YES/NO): NO